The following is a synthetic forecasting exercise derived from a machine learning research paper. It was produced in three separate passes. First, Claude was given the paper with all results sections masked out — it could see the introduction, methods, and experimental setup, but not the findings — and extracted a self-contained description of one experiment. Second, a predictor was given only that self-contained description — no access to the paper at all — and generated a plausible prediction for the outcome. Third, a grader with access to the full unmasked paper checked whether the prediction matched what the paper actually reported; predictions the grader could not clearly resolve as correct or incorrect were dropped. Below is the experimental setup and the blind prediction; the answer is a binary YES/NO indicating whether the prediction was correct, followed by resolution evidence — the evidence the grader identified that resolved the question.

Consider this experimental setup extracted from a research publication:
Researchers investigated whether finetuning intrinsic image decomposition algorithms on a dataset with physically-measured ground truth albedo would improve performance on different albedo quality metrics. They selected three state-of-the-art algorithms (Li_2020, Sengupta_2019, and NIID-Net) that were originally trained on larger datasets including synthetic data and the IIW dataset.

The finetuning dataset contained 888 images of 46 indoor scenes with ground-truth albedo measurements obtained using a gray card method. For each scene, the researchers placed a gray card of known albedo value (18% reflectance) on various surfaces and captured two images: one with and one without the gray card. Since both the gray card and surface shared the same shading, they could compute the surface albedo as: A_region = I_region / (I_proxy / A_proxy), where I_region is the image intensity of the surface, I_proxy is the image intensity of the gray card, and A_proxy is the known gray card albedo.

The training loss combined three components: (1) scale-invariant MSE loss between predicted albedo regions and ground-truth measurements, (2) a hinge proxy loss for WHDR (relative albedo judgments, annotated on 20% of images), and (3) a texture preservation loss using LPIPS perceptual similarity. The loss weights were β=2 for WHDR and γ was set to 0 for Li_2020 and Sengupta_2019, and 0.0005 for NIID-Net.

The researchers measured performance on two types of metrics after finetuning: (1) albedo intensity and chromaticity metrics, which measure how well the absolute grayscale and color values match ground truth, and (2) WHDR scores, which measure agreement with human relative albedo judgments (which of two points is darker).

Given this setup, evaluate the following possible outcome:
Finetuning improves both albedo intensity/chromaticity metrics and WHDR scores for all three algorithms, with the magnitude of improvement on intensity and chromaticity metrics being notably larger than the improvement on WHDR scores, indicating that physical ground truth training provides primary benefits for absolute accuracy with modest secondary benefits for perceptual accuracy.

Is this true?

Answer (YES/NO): NO